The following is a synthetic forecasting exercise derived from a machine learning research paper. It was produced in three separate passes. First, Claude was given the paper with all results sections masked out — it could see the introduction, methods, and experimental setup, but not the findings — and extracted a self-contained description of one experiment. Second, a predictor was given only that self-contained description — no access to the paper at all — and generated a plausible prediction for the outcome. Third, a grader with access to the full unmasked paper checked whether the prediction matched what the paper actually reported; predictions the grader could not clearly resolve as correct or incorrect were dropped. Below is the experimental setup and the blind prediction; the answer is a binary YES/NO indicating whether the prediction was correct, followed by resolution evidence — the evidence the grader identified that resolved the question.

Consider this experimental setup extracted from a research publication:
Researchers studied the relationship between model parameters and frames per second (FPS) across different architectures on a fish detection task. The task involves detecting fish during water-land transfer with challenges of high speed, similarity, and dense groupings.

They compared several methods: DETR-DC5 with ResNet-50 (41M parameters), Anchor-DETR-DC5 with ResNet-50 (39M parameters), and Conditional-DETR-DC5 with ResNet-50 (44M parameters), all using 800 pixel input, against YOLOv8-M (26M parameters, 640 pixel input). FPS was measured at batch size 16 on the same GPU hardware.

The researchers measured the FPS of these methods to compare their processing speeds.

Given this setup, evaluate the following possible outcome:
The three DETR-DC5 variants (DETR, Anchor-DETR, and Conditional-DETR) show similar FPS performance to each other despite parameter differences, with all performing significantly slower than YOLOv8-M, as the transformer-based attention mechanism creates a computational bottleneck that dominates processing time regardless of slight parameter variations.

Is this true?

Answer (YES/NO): YES